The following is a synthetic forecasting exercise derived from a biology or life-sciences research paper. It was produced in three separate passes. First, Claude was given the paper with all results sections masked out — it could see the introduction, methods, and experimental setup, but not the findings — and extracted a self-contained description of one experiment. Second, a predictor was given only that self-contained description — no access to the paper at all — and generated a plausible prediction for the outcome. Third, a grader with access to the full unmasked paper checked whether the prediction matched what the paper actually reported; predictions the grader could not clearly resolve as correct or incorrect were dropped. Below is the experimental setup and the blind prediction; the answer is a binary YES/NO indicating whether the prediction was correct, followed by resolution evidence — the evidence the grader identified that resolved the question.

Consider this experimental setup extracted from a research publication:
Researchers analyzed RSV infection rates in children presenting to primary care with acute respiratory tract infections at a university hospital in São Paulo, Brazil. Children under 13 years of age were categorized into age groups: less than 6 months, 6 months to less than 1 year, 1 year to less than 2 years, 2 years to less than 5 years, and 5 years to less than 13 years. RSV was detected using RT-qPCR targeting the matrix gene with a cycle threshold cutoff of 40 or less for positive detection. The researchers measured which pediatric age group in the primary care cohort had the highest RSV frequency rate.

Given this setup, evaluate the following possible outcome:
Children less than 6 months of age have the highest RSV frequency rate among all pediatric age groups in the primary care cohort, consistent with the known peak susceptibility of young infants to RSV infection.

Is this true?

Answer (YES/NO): NO